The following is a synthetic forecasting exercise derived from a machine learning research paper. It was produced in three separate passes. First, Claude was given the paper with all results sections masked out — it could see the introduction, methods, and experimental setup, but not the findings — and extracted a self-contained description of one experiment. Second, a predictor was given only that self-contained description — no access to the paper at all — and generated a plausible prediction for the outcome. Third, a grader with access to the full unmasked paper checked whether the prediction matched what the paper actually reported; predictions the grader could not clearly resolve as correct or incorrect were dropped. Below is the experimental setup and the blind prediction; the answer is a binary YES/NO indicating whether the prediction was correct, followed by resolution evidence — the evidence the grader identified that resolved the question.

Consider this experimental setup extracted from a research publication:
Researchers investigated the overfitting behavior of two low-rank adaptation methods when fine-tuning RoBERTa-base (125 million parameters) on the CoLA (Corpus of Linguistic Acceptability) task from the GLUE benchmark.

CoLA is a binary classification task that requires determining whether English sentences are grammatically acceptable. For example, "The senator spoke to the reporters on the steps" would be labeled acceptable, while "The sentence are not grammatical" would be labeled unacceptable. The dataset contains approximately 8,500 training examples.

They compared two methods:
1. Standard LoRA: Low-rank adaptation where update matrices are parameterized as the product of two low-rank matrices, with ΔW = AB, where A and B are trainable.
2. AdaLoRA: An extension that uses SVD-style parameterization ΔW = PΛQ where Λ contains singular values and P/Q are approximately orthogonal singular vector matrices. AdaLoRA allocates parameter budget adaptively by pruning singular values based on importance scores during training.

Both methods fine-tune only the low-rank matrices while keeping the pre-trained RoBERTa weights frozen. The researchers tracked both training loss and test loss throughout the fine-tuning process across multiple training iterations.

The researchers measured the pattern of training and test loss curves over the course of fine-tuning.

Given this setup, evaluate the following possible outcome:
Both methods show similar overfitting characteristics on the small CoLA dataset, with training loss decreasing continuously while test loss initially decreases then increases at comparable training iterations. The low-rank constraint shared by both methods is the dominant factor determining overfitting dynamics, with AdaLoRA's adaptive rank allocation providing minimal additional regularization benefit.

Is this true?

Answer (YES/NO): YES